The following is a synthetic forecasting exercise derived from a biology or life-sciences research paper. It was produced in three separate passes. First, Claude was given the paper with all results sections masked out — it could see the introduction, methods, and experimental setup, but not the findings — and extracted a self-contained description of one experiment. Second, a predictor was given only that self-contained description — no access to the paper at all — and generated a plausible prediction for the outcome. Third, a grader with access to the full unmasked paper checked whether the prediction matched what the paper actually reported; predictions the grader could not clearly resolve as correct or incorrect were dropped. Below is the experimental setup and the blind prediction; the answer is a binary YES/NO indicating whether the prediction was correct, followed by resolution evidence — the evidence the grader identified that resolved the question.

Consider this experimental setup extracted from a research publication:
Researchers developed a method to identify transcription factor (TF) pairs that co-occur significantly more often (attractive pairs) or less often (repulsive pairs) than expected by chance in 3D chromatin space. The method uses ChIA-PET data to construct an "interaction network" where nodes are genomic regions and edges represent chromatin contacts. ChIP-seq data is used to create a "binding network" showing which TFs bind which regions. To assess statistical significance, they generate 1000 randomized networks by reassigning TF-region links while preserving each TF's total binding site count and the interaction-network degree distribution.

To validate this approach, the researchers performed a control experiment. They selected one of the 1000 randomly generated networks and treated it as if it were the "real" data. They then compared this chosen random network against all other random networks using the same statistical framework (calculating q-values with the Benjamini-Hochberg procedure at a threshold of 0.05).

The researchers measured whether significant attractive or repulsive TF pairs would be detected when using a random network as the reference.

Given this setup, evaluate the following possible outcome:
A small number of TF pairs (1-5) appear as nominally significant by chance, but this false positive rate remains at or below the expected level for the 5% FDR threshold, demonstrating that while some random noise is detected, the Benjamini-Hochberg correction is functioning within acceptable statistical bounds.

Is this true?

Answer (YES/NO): NO